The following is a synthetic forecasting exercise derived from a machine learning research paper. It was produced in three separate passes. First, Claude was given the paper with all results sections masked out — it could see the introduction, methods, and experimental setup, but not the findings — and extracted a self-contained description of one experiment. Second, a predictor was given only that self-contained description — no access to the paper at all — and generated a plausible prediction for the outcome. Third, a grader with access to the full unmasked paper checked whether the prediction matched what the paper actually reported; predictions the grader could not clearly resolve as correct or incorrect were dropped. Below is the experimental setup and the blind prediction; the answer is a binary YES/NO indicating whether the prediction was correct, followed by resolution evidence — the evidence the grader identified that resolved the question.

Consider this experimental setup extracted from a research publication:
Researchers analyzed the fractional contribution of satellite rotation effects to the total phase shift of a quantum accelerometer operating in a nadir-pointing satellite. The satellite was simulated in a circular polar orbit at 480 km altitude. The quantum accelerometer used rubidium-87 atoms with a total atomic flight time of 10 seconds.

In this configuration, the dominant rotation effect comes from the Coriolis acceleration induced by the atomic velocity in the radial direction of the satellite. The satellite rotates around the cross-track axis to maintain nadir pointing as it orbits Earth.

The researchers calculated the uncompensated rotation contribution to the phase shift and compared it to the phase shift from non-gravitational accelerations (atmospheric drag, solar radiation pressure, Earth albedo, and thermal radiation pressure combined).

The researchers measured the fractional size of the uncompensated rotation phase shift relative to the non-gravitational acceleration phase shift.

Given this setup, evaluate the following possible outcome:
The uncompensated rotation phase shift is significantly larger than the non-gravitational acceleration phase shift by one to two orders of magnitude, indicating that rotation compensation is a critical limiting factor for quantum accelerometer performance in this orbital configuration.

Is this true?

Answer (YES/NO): NO